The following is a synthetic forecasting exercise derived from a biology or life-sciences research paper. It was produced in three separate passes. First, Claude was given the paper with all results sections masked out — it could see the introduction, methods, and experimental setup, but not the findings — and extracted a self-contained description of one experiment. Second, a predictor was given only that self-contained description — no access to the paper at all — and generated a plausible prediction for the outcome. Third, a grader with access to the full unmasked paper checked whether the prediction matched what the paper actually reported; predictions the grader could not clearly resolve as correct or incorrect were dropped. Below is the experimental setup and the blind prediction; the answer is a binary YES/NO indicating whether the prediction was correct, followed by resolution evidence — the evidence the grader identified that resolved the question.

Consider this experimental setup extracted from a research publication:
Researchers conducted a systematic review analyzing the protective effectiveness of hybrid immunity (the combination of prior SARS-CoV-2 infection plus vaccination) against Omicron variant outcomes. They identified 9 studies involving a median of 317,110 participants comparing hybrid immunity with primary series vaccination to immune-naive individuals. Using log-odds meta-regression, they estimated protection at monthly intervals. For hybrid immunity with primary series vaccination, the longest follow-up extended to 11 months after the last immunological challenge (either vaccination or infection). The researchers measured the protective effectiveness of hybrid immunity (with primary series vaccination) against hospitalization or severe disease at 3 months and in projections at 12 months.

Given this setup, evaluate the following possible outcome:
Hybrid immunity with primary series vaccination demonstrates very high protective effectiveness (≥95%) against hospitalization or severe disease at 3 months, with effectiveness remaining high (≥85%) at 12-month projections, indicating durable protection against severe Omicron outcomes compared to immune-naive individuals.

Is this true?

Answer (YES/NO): YES